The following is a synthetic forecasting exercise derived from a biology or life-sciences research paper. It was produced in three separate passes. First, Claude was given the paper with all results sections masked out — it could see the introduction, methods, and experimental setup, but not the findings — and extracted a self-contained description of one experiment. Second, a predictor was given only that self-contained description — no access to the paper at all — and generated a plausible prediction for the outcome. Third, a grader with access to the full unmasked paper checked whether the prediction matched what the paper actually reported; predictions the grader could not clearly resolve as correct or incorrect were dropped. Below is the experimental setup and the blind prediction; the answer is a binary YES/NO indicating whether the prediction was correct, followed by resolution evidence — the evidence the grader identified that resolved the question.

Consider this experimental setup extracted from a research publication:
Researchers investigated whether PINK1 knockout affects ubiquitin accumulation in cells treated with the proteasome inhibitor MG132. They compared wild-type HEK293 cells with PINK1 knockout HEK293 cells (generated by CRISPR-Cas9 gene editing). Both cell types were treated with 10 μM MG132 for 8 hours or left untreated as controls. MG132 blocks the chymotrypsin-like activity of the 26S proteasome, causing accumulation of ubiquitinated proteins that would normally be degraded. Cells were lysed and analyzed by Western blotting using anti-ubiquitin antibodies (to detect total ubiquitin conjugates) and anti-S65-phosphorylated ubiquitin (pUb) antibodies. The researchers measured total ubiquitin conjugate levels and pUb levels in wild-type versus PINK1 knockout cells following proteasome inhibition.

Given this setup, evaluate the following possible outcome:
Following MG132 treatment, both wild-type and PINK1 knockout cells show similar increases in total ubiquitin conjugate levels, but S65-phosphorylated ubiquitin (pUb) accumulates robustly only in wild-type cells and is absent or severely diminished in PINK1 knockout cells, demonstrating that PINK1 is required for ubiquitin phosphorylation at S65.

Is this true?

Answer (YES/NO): NO